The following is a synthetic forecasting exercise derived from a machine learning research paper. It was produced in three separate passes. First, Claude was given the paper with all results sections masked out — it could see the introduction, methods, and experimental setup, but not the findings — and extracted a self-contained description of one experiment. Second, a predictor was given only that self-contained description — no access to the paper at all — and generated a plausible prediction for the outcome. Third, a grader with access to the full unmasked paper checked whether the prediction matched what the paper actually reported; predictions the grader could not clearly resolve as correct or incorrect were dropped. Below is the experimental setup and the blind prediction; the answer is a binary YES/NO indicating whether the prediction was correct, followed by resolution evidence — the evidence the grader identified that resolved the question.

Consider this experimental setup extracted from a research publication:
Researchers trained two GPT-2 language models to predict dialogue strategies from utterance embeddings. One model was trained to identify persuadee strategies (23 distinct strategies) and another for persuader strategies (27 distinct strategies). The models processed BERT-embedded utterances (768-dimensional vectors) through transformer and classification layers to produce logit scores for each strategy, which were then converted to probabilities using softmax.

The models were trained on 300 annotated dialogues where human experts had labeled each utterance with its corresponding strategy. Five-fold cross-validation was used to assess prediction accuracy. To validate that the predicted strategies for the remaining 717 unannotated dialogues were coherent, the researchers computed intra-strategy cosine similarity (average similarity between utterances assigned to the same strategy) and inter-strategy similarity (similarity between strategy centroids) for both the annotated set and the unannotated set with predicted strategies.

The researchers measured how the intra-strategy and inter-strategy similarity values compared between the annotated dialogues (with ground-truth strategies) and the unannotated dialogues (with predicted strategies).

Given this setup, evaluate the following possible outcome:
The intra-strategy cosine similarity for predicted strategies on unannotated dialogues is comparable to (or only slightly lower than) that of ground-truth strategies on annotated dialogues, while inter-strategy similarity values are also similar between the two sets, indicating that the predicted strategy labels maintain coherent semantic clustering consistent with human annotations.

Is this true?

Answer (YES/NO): NO